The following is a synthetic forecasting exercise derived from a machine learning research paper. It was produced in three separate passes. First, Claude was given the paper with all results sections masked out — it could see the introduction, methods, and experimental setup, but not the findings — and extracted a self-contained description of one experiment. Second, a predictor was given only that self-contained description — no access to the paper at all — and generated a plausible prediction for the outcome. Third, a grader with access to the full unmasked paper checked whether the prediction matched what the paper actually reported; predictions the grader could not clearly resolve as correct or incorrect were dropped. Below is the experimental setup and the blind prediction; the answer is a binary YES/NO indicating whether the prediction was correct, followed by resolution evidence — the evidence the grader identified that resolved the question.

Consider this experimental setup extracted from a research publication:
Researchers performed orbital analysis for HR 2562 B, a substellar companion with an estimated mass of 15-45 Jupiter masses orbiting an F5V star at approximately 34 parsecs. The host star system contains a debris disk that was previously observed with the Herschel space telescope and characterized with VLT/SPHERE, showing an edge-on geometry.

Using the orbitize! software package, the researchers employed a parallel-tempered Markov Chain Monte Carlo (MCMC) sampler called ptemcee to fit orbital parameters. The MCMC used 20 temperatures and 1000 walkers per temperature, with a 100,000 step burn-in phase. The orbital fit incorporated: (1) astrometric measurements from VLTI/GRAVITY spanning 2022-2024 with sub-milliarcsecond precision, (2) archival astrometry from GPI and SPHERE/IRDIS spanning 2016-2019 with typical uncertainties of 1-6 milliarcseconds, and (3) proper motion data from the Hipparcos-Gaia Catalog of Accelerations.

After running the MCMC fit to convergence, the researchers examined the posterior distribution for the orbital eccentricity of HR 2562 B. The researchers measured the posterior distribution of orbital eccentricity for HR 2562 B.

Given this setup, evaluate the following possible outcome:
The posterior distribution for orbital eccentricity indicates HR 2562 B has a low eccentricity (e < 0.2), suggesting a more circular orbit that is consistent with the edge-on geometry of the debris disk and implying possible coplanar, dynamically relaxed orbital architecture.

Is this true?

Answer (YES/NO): NO